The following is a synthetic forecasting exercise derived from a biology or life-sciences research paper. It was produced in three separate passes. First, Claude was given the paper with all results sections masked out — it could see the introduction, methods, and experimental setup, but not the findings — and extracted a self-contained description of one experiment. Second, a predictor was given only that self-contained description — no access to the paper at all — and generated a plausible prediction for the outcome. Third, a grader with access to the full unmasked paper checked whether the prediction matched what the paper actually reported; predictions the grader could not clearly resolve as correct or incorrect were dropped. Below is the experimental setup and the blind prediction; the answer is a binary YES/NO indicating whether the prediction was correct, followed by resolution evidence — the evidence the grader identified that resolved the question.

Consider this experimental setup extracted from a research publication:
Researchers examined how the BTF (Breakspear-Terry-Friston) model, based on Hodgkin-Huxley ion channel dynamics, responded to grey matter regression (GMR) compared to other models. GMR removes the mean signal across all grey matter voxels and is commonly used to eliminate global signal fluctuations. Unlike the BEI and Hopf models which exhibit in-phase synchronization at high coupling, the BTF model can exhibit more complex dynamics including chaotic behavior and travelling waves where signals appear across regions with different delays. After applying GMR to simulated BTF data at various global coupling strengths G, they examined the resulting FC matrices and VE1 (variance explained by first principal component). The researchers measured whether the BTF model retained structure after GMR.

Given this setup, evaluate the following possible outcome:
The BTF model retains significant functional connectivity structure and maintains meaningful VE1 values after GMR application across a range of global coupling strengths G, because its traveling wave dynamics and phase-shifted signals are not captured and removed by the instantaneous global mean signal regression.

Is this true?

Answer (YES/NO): NO